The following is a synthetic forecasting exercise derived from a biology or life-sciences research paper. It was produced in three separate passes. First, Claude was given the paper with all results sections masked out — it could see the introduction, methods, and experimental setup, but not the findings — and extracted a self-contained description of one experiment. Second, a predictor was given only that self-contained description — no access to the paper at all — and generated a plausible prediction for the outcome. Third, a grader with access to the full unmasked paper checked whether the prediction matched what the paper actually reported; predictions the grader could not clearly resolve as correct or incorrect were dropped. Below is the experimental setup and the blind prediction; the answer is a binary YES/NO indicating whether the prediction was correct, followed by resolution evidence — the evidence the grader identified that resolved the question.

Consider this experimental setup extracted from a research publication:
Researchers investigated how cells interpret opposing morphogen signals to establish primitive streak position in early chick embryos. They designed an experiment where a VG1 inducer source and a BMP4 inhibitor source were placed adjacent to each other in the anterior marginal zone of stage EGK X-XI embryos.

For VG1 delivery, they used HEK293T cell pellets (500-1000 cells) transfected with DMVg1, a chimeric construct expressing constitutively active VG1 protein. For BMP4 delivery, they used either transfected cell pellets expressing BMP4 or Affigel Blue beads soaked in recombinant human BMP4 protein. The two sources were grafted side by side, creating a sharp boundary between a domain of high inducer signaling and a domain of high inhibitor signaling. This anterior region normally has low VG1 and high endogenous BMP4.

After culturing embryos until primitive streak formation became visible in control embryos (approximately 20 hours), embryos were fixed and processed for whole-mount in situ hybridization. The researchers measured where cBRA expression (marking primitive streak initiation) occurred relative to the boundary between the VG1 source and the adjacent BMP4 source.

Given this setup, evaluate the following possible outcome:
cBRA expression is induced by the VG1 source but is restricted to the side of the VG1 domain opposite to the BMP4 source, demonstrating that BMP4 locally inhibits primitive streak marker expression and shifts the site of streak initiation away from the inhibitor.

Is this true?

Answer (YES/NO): NO